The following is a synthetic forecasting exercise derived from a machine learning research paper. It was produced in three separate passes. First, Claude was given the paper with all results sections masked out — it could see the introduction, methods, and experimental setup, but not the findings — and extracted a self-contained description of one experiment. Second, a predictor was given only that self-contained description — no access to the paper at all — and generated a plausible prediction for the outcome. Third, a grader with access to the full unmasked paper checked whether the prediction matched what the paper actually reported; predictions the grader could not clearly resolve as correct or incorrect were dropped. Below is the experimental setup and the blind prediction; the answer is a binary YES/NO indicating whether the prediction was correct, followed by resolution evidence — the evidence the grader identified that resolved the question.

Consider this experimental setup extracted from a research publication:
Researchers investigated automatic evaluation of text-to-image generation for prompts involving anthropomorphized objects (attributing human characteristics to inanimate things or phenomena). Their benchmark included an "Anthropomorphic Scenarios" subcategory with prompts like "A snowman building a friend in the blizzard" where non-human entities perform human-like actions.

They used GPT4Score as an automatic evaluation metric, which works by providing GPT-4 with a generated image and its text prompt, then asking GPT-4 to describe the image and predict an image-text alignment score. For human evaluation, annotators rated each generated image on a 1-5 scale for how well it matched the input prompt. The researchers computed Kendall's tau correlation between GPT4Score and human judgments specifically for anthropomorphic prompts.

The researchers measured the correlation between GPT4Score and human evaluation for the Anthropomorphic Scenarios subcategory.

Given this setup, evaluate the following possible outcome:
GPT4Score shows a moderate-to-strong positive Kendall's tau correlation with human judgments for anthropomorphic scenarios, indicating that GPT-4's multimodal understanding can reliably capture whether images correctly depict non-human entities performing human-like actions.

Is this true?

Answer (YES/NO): NO